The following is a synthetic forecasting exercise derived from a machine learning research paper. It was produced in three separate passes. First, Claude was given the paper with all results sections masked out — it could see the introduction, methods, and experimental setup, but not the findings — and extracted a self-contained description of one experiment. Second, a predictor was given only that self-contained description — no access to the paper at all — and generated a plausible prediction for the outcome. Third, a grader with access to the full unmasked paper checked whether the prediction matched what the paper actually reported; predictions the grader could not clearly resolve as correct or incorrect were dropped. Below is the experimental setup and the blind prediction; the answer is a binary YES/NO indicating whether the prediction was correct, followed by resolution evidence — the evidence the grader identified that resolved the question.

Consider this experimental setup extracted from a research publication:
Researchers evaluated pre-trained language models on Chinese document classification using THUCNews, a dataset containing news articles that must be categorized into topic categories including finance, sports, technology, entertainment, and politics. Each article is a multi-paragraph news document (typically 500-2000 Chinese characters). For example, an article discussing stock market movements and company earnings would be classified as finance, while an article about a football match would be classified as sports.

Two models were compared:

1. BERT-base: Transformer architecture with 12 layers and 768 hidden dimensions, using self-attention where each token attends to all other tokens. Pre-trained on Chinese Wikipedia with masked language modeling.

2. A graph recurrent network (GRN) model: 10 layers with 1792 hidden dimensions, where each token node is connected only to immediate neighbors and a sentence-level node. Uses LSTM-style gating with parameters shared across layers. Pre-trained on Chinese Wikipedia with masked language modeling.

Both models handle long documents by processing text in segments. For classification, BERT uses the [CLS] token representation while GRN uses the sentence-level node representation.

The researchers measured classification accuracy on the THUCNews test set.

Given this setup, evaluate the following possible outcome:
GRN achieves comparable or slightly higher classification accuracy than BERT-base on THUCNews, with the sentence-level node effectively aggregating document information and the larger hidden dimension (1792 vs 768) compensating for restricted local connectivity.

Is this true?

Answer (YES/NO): YES